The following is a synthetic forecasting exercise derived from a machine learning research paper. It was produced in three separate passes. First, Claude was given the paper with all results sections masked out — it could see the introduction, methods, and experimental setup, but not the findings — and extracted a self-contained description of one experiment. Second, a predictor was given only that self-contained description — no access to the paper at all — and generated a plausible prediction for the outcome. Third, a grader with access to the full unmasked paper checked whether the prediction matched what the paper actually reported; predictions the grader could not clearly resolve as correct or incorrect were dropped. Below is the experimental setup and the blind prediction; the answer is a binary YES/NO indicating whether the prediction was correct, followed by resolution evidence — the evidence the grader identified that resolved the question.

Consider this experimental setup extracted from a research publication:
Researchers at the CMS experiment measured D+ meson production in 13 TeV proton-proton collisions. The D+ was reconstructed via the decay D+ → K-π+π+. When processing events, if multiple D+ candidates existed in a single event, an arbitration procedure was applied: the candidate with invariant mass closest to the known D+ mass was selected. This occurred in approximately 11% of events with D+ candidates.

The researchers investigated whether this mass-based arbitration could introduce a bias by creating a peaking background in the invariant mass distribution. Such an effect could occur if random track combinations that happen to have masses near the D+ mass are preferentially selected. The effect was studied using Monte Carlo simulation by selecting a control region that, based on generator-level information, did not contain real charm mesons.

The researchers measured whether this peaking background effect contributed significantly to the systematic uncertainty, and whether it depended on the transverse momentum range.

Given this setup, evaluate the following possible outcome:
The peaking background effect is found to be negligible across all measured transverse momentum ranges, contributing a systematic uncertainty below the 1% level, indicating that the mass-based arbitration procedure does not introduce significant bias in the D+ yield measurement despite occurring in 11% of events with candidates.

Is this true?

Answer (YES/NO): NO